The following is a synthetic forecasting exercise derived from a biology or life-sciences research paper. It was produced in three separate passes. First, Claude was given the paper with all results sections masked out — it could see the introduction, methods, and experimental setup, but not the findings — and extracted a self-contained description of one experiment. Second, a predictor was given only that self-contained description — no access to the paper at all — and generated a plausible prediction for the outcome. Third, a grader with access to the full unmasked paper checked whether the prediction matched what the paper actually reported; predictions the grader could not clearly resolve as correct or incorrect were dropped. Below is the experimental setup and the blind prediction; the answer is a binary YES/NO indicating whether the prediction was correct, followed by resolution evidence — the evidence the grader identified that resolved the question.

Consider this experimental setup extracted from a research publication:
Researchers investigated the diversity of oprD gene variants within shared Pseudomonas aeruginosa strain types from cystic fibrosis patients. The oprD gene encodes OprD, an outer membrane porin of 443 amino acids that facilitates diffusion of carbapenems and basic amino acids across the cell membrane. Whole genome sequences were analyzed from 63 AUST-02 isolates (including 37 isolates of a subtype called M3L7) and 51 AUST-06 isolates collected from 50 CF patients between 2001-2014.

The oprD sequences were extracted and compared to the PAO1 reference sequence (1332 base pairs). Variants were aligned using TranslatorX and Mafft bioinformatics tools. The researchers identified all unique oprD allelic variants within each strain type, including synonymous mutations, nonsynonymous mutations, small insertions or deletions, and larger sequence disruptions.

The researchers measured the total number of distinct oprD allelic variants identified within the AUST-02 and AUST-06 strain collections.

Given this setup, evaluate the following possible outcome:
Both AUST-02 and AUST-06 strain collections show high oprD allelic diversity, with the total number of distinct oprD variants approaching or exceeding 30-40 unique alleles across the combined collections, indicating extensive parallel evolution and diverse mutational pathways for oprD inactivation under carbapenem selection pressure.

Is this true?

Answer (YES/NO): NO